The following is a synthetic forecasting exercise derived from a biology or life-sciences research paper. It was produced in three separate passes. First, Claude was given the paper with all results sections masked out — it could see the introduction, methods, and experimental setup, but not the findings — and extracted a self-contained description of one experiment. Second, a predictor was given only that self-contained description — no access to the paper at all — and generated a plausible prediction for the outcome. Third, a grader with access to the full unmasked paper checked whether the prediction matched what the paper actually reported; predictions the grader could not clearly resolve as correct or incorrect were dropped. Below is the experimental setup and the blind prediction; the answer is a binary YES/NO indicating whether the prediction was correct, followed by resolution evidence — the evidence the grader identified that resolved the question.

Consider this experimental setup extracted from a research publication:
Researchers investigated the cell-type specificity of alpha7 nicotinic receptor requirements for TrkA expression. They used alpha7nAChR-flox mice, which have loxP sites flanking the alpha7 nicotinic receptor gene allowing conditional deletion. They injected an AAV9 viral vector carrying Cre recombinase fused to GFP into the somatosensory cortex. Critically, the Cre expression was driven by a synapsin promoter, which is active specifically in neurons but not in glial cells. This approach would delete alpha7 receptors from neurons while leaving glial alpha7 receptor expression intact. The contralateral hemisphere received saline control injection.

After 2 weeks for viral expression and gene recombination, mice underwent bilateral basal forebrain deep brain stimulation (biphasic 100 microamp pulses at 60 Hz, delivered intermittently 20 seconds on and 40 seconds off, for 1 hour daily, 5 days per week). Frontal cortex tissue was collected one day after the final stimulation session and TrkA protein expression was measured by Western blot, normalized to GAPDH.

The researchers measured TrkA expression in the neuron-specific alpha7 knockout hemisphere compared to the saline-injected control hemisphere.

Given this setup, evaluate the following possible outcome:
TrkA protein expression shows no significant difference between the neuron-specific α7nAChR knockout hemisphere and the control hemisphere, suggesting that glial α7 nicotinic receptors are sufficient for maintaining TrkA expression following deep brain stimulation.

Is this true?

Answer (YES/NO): NO